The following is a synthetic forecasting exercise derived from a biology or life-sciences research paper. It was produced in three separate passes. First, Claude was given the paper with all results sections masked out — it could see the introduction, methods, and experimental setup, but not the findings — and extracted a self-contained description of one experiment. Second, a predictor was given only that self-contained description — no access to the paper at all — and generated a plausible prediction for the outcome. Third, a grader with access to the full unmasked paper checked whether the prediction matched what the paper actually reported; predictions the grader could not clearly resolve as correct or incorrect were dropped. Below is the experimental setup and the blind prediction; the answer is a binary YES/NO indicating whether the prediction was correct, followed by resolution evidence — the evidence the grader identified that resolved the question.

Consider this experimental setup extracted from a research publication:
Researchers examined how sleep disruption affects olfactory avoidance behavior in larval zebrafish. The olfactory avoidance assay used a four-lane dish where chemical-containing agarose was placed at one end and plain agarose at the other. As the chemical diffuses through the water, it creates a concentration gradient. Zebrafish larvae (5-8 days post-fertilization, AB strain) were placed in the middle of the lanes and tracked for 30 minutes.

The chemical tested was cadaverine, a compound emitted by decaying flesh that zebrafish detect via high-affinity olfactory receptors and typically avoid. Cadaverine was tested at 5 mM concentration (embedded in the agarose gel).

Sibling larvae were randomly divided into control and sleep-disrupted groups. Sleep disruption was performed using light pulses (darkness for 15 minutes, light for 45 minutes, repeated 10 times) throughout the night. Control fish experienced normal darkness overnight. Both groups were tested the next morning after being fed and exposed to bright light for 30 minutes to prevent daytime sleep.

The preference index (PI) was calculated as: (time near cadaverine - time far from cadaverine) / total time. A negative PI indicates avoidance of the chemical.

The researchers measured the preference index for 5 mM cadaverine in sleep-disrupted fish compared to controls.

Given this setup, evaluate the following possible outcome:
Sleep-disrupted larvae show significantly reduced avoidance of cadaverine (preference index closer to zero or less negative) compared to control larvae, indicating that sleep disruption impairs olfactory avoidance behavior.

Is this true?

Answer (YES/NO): NO